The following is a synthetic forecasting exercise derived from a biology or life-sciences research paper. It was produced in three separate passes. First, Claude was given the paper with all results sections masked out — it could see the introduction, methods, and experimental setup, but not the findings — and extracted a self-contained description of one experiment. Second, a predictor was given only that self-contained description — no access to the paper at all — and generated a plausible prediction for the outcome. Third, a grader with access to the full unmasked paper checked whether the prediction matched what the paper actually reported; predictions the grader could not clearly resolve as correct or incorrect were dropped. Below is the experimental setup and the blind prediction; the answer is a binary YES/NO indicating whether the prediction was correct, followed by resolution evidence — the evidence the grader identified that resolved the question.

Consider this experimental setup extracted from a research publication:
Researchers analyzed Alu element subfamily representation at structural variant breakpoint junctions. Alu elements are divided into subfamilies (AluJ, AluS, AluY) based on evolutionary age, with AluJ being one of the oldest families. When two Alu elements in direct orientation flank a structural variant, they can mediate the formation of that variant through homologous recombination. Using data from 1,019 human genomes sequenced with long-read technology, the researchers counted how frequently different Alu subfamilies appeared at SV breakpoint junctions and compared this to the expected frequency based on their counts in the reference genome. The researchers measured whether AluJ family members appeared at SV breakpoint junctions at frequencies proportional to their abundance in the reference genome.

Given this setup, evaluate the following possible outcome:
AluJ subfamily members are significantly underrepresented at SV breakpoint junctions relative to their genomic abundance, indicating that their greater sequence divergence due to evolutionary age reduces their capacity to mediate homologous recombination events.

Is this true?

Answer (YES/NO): YES